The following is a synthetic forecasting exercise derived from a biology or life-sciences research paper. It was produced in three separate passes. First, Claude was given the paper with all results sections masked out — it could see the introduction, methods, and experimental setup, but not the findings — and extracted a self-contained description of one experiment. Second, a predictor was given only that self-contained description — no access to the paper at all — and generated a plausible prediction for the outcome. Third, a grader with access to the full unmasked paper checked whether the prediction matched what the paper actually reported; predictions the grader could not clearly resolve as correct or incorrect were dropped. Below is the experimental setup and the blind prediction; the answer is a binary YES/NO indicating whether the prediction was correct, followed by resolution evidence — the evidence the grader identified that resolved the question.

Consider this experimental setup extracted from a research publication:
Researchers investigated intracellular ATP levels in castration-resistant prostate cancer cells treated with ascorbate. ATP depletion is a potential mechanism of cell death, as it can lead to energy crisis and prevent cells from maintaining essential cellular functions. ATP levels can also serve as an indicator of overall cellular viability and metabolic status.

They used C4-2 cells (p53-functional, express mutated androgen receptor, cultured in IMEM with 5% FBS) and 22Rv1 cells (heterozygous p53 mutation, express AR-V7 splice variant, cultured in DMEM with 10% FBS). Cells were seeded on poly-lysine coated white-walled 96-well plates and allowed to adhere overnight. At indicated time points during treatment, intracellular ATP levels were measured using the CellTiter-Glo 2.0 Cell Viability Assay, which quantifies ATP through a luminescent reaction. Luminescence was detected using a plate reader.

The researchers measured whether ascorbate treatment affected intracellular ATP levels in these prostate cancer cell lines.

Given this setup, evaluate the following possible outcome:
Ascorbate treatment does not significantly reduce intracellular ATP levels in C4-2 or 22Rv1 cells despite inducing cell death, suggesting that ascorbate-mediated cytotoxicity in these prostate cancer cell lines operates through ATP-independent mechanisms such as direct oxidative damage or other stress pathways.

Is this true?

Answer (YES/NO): NO